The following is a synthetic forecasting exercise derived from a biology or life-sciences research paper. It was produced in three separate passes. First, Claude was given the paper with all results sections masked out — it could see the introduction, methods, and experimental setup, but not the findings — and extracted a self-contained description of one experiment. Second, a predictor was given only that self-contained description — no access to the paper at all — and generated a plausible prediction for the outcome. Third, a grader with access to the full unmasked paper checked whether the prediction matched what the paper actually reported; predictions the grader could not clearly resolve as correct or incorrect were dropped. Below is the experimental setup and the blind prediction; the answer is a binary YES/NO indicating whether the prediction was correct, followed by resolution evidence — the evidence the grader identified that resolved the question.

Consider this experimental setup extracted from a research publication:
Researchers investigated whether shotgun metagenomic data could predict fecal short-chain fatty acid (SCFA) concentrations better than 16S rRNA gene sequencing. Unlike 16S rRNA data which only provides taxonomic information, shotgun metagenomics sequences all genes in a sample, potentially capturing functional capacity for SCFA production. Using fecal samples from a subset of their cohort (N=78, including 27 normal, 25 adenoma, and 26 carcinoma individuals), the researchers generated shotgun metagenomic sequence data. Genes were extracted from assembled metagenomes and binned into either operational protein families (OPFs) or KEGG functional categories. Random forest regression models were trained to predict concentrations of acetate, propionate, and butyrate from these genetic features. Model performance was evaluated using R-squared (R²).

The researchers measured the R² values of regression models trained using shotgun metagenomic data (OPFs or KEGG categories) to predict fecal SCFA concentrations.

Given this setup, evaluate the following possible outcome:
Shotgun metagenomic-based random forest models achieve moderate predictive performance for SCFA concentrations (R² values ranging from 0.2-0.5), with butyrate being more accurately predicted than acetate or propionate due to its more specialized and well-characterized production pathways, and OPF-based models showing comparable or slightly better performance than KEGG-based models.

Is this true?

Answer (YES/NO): NO